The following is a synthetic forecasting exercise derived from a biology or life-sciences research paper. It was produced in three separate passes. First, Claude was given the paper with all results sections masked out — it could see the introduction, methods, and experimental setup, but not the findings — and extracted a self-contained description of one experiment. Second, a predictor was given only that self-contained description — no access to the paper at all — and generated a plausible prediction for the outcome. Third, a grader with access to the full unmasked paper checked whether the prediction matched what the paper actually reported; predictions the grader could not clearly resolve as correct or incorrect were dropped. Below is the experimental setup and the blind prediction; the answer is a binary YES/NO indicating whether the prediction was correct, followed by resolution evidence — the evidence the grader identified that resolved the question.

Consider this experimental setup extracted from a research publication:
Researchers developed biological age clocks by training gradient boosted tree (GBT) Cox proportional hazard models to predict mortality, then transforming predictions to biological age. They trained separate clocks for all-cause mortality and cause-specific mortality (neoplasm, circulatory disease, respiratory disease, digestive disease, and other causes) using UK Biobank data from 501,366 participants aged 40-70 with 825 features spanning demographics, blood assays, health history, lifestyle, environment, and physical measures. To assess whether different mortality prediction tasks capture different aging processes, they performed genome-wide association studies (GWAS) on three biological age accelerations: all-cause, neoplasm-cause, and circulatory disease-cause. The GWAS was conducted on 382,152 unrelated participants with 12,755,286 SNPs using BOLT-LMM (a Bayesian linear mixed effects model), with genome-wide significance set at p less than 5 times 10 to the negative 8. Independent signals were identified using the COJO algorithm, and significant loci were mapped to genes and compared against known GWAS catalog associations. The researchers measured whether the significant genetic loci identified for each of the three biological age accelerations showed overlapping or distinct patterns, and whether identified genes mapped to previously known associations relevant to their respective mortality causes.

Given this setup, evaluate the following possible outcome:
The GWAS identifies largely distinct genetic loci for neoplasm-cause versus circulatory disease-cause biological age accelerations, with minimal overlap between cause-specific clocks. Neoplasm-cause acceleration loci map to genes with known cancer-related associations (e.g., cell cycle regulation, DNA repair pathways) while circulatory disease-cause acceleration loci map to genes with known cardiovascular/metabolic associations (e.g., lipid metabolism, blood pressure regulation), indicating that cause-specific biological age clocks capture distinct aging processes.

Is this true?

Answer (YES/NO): YES